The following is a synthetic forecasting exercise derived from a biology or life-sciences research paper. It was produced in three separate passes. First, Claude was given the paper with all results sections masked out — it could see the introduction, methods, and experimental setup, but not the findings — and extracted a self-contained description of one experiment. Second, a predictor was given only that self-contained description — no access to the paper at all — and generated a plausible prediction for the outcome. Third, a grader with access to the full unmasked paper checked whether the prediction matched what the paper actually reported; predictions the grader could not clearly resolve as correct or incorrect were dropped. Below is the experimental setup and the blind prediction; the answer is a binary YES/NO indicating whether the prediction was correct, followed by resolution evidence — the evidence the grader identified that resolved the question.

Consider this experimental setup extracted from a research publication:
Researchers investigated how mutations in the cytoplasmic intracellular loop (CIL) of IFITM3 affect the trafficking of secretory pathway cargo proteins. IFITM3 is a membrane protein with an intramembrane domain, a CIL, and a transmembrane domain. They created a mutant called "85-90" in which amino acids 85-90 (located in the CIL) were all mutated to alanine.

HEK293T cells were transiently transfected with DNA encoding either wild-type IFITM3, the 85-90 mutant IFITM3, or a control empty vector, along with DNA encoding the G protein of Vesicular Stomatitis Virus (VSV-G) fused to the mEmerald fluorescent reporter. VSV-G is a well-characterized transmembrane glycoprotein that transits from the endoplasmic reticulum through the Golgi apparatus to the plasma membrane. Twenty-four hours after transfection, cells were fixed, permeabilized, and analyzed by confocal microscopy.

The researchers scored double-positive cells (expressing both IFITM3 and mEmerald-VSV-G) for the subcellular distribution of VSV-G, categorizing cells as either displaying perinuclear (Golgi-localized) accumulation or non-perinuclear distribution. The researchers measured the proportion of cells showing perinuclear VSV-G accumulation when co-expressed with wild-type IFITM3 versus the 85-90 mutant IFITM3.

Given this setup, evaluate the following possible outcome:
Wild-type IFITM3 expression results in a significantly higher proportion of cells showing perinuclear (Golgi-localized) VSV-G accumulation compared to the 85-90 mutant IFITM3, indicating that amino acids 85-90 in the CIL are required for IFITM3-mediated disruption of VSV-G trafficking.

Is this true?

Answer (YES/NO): NO